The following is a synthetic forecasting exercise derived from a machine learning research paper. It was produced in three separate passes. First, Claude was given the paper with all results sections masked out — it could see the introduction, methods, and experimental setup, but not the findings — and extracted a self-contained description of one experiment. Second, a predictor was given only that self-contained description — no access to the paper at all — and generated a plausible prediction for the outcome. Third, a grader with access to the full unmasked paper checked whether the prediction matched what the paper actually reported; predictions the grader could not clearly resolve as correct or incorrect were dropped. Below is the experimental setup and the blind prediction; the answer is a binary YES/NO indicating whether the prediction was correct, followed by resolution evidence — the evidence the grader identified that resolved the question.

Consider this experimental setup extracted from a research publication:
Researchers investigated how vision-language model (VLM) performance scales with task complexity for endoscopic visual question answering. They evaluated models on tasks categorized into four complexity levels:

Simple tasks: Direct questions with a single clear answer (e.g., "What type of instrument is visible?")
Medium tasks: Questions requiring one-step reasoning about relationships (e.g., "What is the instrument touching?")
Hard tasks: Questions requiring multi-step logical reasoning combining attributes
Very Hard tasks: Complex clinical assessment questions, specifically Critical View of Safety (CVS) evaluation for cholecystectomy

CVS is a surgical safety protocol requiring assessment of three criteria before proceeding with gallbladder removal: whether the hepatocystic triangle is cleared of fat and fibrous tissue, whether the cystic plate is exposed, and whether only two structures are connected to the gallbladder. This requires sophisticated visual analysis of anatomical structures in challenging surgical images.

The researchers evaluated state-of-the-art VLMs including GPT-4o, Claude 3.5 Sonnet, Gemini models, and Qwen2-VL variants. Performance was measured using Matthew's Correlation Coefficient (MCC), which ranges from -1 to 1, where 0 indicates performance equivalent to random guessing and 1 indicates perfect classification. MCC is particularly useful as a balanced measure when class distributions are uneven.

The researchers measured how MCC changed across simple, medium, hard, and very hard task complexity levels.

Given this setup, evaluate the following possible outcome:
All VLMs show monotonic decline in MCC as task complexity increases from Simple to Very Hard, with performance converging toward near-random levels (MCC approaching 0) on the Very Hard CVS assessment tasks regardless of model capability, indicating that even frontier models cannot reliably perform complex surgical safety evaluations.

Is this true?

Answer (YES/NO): YES